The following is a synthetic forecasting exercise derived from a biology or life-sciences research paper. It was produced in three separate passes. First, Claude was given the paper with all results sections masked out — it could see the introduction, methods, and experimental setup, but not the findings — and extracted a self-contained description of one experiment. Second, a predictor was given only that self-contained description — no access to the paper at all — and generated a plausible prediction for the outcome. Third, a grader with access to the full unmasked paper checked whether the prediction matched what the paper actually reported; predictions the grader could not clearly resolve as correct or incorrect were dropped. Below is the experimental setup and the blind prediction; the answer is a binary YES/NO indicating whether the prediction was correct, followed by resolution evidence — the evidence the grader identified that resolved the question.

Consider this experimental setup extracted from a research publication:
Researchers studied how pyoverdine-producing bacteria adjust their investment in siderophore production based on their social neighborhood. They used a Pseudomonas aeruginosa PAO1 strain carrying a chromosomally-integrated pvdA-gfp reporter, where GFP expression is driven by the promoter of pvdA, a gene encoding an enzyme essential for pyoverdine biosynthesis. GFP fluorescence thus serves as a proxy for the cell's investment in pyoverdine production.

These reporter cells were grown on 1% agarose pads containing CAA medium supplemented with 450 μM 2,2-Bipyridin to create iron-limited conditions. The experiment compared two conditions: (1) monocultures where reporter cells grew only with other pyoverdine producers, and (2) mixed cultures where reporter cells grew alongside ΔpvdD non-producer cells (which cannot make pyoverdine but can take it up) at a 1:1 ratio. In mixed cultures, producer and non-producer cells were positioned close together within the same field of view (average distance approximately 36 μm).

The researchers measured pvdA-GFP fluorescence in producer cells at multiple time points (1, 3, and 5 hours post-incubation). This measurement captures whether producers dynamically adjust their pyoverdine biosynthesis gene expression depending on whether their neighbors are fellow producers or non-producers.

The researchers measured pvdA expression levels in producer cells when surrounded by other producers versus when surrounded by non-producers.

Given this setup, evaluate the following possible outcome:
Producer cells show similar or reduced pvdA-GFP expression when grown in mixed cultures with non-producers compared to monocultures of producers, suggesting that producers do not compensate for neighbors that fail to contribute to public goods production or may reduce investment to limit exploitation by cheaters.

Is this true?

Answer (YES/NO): NO